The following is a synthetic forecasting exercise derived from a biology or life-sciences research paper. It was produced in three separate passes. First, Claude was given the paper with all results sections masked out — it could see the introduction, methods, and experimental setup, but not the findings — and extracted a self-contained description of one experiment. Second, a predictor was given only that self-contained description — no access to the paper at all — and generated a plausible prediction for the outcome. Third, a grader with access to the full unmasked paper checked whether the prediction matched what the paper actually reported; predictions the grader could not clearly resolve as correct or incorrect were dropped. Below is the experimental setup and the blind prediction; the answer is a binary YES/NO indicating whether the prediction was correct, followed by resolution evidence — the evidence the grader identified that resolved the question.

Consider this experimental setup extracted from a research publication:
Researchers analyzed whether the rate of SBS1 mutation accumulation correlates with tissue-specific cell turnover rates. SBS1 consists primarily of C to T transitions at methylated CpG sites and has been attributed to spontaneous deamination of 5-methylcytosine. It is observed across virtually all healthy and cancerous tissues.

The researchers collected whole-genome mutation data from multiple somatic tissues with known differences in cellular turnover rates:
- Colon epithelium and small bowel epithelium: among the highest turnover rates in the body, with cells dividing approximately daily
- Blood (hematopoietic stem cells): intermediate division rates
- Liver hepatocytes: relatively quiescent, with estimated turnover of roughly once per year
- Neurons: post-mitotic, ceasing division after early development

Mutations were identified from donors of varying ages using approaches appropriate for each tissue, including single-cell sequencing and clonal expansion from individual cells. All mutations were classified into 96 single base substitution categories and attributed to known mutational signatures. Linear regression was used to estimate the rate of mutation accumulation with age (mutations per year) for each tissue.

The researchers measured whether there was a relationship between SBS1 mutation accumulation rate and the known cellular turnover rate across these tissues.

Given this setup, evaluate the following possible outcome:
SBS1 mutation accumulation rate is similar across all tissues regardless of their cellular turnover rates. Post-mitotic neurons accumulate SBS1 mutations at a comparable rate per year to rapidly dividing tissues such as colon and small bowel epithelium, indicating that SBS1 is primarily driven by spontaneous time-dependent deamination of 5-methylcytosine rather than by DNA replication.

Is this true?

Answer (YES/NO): NO